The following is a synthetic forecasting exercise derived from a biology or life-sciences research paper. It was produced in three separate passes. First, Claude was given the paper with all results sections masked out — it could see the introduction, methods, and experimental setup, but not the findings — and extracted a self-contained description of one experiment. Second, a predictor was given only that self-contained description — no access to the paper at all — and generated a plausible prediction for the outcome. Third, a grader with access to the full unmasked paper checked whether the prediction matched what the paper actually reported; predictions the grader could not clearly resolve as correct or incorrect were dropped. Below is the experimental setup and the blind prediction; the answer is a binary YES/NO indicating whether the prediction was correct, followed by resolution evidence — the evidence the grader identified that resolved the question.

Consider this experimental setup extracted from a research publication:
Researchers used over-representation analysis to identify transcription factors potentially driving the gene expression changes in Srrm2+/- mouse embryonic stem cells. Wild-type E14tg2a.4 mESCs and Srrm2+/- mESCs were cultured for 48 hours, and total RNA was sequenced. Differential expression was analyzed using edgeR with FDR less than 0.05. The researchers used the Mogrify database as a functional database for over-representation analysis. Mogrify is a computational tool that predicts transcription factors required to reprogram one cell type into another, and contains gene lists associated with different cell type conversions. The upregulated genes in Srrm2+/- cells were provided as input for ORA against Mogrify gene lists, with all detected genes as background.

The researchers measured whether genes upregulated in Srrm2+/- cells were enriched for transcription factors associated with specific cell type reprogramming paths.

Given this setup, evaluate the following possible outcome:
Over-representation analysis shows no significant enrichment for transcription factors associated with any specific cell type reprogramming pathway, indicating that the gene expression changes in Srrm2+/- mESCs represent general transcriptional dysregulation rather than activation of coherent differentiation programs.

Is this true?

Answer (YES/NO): NO